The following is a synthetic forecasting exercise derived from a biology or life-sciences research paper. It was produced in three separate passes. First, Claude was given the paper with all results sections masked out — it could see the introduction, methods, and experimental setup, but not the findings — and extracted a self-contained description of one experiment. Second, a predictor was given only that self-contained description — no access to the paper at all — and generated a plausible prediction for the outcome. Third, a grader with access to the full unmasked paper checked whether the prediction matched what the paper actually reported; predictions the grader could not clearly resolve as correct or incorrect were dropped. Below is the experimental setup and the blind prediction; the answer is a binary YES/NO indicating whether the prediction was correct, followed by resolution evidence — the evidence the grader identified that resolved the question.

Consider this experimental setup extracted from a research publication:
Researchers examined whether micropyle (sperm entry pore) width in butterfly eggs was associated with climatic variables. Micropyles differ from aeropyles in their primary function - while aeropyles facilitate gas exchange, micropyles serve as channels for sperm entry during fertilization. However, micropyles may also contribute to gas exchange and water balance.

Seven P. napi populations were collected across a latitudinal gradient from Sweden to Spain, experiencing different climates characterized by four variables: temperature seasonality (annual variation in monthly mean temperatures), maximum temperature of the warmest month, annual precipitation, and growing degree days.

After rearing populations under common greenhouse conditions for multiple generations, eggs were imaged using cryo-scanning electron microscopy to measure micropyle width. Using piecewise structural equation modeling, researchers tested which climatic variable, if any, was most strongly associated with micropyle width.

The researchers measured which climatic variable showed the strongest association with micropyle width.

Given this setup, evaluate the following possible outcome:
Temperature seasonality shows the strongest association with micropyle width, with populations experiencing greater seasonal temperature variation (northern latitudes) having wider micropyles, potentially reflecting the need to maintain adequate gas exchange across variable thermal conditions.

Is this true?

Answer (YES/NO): YES